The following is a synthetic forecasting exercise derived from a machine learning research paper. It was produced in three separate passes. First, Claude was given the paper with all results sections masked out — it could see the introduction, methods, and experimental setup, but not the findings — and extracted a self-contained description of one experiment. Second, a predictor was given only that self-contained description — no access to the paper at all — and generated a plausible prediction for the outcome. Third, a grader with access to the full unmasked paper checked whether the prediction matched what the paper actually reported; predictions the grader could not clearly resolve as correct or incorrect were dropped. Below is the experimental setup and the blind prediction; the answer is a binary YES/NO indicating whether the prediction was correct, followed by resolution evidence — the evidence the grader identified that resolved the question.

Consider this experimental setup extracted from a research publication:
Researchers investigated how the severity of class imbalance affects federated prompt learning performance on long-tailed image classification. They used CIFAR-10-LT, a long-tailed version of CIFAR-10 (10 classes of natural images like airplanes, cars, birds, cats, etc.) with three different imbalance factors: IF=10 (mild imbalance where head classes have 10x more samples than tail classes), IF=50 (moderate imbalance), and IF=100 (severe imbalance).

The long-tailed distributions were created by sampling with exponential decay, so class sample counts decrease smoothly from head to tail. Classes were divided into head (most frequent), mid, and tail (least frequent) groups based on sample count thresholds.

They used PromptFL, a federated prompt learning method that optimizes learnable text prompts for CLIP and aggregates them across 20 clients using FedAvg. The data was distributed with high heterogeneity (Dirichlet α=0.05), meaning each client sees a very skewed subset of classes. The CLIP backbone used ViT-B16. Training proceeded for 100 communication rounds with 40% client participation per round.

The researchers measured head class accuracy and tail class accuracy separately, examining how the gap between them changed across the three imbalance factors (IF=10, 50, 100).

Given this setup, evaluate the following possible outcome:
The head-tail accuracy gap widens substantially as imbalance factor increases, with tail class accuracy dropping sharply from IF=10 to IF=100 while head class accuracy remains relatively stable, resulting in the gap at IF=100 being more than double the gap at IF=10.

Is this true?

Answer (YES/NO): NO